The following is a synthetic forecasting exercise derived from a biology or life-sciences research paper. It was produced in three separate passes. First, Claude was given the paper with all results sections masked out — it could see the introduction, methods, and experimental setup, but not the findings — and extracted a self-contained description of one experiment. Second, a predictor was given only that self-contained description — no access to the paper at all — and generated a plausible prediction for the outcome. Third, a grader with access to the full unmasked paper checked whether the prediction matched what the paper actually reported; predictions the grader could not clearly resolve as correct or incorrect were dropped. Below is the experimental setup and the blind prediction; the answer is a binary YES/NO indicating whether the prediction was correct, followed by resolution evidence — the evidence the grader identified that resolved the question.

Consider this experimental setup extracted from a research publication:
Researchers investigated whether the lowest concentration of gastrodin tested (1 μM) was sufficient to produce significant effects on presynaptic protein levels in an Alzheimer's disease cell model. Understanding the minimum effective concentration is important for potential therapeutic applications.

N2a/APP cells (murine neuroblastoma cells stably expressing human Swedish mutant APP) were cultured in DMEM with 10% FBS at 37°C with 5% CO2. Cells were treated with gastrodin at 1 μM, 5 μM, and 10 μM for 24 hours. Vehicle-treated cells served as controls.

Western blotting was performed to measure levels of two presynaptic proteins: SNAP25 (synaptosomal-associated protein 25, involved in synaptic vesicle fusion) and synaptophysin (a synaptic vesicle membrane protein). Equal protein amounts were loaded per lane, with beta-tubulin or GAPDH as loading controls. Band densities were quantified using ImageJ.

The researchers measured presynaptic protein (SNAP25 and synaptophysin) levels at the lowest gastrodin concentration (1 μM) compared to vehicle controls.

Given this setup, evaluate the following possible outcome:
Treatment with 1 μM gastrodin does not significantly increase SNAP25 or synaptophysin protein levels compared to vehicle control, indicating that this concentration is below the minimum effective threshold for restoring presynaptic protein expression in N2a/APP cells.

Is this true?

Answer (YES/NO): NO